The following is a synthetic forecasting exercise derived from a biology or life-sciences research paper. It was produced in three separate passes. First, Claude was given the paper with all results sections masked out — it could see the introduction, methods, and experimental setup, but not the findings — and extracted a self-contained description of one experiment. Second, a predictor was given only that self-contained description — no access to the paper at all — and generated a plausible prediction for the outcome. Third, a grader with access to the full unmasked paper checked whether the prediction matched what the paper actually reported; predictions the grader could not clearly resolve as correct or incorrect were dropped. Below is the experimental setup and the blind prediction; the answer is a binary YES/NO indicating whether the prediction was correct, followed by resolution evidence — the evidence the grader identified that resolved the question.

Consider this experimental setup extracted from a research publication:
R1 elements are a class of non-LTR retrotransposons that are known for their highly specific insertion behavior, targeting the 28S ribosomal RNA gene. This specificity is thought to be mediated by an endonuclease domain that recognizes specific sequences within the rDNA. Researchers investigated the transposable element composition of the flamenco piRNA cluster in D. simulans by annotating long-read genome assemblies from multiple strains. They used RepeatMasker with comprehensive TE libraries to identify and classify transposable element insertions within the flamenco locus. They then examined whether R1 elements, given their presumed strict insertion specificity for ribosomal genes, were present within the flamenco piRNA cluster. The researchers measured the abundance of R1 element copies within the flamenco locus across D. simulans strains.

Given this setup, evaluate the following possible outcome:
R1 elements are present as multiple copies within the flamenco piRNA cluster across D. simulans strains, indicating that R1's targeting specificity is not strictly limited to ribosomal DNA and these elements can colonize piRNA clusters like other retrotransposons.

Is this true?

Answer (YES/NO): YES